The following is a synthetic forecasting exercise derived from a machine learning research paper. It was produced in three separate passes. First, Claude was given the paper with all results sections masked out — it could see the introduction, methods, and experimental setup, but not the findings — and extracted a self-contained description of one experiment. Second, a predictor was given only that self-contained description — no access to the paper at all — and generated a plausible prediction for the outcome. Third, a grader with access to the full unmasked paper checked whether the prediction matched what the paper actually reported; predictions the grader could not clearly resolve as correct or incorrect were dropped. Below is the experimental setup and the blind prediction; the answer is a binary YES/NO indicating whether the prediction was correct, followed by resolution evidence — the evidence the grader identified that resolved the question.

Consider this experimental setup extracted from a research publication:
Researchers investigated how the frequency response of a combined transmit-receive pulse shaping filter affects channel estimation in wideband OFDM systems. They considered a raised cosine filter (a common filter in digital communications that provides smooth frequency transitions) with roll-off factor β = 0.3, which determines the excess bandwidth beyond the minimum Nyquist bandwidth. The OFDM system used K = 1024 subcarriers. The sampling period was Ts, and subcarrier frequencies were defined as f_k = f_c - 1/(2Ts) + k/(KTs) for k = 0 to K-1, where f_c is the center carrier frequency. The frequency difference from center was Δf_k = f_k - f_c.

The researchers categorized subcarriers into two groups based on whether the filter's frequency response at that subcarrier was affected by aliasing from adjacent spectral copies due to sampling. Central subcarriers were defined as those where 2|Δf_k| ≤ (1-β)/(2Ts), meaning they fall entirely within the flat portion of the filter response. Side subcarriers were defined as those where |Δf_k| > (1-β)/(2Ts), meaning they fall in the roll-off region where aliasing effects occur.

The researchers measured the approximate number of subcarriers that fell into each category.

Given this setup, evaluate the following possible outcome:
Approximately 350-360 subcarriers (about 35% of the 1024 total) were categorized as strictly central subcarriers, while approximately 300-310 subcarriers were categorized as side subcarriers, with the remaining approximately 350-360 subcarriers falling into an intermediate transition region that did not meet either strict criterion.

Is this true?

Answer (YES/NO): NO